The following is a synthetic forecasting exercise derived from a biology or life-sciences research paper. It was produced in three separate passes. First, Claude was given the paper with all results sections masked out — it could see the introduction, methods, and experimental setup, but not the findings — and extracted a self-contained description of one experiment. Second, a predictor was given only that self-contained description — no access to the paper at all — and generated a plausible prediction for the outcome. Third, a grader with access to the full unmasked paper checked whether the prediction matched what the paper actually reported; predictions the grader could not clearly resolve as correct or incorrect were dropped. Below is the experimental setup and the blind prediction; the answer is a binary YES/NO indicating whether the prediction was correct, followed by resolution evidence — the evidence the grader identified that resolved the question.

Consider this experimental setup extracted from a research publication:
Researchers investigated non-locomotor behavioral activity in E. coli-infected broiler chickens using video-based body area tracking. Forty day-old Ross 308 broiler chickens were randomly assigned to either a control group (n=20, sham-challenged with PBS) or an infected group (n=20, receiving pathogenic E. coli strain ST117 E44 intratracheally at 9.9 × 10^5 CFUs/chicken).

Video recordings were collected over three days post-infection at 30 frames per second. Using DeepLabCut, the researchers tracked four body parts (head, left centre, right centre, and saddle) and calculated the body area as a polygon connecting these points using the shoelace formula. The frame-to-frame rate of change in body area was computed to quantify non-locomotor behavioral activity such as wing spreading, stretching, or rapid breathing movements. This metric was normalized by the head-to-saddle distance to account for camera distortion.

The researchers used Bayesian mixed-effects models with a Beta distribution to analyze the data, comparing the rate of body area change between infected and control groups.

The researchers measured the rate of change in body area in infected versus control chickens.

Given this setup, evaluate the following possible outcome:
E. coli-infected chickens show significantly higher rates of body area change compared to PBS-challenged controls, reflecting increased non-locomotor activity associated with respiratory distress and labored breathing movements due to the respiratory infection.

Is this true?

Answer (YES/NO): NO